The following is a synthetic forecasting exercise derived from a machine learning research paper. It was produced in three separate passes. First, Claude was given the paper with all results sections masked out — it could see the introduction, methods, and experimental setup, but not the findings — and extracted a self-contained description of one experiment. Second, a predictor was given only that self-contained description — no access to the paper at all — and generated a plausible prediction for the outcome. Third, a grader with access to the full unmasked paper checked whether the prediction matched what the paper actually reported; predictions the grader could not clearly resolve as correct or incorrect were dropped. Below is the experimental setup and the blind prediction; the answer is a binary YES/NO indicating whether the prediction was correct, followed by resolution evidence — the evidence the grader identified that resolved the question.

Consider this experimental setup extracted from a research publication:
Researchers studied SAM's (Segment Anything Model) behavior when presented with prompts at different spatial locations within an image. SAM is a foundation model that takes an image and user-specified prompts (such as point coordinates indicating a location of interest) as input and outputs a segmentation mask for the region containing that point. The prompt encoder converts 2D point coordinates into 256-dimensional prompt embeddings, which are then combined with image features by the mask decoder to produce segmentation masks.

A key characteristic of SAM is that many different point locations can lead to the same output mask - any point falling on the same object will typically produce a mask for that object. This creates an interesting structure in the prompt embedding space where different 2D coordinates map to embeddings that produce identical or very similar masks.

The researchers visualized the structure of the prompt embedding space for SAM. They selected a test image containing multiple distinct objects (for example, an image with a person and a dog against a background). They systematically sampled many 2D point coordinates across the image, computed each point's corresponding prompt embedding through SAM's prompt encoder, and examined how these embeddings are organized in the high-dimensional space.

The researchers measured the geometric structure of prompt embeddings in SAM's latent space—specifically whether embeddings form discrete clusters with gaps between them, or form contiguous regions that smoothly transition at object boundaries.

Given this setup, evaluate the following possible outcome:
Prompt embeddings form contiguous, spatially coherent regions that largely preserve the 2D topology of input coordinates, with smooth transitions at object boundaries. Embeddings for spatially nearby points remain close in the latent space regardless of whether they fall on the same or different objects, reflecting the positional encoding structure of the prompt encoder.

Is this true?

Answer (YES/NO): NO